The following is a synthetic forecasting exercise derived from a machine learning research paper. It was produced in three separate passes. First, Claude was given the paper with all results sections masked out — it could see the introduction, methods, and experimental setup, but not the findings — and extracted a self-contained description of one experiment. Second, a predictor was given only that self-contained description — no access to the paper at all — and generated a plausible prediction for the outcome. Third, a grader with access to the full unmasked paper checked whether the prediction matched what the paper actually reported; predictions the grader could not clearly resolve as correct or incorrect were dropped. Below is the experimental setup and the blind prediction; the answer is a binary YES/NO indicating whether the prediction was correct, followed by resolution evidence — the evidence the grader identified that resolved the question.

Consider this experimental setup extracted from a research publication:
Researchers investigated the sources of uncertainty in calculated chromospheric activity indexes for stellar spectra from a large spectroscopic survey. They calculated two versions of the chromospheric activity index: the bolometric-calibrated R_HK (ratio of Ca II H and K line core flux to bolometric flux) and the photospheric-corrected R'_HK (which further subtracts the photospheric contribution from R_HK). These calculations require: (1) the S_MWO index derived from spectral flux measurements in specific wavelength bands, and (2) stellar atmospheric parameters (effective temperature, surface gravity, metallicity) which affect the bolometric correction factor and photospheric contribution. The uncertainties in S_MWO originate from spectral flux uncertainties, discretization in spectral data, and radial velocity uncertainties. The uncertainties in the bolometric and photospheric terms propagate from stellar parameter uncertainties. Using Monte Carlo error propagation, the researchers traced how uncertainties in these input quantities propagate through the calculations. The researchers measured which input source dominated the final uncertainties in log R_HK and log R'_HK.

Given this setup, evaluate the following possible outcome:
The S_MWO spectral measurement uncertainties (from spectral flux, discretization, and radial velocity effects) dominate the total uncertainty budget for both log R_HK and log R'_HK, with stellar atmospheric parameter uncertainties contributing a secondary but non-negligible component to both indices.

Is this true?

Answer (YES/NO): NO